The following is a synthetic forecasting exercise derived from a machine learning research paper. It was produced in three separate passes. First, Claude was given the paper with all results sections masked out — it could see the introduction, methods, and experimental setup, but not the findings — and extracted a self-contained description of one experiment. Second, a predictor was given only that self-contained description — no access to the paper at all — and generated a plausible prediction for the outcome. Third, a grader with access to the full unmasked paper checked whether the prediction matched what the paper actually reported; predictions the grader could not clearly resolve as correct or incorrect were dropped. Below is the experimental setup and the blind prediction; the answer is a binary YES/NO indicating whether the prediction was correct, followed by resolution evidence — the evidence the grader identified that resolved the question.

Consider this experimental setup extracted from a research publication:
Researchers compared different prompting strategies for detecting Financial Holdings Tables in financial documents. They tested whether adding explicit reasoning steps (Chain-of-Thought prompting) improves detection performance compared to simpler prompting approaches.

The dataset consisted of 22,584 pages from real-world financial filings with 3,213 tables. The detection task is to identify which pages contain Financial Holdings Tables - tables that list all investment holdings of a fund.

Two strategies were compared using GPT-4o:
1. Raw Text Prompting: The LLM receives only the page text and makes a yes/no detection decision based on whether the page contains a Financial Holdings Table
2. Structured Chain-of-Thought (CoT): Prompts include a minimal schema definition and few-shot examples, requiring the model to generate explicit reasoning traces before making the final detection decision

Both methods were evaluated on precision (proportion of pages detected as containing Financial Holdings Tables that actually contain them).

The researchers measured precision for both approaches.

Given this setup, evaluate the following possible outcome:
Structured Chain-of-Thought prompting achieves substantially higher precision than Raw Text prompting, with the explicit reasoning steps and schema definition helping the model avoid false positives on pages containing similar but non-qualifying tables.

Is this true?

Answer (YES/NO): NO